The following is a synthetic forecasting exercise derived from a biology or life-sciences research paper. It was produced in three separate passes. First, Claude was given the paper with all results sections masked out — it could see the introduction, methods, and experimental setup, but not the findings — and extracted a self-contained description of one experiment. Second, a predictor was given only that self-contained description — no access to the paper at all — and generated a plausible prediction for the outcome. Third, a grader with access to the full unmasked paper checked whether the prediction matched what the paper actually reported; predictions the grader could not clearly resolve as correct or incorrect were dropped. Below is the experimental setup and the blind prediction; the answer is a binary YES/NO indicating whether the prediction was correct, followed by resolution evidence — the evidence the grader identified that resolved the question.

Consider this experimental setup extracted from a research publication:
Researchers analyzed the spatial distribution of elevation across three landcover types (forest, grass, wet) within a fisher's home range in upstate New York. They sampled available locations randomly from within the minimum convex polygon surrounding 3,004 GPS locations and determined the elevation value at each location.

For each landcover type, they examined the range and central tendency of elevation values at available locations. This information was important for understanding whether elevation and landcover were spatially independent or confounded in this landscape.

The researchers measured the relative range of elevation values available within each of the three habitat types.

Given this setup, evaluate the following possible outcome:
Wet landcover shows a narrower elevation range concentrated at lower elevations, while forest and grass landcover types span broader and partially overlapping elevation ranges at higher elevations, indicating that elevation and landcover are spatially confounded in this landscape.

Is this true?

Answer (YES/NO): NO